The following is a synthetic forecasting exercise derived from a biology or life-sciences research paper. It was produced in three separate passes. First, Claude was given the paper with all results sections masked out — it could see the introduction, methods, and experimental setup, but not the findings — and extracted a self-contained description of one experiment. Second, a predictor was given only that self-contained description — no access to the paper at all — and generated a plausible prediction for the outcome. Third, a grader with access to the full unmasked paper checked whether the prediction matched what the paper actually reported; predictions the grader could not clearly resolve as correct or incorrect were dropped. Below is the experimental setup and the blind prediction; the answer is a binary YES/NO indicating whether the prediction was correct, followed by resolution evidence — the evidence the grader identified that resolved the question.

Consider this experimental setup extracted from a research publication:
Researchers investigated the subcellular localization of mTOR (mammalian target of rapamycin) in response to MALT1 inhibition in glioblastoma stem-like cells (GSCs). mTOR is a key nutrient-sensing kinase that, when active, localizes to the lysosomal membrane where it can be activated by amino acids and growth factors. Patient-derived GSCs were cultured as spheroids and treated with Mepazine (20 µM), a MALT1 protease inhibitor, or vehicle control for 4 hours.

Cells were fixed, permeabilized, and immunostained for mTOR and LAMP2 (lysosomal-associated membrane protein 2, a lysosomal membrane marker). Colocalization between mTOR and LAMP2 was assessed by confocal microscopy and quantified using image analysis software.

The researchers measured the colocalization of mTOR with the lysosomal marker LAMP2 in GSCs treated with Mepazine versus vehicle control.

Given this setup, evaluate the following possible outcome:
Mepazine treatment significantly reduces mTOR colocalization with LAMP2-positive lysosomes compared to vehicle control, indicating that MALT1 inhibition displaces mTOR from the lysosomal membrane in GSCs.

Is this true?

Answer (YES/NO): YES